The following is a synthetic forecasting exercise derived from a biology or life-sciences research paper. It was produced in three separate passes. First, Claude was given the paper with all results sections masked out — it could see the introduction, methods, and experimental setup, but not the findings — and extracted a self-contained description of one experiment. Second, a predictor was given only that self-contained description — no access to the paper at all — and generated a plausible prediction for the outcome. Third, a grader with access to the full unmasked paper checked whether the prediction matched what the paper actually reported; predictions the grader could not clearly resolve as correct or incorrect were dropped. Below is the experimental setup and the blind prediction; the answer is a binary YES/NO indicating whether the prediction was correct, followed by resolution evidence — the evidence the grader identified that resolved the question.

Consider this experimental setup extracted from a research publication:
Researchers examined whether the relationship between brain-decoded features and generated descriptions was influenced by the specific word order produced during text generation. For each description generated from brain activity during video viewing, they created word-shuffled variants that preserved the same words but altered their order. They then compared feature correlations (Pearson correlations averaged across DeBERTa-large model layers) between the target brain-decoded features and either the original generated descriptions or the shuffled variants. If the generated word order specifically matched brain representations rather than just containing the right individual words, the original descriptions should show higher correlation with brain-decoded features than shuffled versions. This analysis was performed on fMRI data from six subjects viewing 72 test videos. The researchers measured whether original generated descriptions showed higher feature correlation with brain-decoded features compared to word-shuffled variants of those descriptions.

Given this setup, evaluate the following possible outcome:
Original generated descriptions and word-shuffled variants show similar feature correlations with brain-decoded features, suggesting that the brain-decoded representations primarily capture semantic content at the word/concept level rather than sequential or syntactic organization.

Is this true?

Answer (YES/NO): NO